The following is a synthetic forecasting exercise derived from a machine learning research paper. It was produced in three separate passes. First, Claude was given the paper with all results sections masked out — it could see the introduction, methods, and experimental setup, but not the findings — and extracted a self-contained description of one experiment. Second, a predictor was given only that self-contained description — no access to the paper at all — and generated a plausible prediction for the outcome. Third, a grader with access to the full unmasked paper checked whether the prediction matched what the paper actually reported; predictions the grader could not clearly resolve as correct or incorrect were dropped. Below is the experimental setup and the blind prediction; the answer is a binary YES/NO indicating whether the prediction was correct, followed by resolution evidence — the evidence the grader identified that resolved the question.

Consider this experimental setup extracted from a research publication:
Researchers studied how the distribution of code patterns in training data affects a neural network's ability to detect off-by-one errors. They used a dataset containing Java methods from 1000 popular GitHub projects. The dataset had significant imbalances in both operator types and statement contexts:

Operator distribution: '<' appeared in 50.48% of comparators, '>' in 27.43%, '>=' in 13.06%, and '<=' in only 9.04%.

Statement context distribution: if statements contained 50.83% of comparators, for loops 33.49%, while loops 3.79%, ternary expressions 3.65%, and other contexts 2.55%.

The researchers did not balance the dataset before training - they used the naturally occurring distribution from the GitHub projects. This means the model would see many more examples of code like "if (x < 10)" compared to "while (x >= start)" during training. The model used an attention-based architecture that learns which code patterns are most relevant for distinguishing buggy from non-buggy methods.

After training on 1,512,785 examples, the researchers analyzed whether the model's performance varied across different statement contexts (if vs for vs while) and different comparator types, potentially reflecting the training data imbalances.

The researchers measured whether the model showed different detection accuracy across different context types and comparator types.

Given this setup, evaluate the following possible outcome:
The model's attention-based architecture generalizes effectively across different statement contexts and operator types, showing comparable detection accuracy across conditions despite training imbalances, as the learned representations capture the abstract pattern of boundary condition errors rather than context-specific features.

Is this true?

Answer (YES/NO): NO